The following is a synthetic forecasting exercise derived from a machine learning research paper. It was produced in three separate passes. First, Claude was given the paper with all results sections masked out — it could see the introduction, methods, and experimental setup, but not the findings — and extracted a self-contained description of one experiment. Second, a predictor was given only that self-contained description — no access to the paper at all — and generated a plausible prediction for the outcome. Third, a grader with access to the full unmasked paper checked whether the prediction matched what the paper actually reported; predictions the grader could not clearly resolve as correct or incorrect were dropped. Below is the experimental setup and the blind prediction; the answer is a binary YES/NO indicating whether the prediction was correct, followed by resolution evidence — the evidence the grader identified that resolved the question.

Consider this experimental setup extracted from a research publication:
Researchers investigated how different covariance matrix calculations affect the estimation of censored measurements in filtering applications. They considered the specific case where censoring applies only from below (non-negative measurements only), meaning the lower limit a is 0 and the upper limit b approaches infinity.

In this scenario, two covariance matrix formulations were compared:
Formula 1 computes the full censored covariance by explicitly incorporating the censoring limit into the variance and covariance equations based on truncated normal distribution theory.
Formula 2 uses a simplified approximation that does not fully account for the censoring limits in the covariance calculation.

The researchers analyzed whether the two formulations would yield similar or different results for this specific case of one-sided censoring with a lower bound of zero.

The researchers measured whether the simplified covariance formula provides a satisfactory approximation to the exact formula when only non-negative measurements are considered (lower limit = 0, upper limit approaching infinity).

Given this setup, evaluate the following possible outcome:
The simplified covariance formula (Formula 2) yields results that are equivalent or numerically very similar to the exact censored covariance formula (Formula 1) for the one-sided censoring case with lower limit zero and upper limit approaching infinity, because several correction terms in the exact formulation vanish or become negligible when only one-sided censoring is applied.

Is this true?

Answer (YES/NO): YES